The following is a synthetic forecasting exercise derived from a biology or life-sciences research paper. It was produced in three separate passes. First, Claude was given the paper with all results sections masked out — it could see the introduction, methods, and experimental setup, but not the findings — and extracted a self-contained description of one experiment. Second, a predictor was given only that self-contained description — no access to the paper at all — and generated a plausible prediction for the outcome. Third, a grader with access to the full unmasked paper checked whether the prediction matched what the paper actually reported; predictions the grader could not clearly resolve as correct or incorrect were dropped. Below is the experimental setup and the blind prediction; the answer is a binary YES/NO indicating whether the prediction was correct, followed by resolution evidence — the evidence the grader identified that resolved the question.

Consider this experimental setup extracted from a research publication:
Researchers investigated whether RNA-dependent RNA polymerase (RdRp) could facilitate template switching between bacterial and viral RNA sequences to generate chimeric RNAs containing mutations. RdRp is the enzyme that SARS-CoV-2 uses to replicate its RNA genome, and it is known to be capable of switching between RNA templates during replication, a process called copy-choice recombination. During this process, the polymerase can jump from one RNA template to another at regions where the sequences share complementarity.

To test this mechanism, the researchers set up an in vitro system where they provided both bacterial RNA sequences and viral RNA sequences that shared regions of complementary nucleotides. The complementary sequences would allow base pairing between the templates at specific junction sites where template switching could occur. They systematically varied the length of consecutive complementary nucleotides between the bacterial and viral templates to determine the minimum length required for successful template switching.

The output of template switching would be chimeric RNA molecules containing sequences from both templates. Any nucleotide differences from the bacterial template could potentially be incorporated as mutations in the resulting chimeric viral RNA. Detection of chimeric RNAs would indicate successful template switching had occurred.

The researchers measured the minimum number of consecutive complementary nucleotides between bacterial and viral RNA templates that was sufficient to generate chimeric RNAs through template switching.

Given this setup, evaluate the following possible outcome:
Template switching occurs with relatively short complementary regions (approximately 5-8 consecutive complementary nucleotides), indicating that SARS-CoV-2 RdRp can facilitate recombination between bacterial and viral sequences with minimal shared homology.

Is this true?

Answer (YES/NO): NO